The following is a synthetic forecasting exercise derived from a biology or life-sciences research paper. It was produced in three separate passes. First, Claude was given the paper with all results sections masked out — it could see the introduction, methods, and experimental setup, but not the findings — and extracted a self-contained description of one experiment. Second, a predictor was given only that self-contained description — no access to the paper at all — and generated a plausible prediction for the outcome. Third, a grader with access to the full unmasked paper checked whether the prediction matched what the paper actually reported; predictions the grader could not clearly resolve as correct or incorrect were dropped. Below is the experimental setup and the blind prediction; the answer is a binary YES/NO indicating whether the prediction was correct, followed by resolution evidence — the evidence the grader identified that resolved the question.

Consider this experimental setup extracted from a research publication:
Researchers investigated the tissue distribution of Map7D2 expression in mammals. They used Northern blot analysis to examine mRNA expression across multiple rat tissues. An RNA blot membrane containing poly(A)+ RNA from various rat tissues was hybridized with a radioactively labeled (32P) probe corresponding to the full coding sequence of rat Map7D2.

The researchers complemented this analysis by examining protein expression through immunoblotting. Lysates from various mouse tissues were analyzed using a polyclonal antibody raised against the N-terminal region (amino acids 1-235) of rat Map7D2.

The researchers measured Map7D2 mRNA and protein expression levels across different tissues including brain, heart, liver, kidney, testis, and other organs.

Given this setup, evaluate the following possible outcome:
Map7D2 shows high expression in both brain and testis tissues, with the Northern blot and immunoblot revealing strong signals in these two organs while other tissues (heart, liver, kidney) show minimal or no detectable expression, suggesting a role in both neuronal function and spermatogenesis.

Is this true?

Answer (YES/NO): YES